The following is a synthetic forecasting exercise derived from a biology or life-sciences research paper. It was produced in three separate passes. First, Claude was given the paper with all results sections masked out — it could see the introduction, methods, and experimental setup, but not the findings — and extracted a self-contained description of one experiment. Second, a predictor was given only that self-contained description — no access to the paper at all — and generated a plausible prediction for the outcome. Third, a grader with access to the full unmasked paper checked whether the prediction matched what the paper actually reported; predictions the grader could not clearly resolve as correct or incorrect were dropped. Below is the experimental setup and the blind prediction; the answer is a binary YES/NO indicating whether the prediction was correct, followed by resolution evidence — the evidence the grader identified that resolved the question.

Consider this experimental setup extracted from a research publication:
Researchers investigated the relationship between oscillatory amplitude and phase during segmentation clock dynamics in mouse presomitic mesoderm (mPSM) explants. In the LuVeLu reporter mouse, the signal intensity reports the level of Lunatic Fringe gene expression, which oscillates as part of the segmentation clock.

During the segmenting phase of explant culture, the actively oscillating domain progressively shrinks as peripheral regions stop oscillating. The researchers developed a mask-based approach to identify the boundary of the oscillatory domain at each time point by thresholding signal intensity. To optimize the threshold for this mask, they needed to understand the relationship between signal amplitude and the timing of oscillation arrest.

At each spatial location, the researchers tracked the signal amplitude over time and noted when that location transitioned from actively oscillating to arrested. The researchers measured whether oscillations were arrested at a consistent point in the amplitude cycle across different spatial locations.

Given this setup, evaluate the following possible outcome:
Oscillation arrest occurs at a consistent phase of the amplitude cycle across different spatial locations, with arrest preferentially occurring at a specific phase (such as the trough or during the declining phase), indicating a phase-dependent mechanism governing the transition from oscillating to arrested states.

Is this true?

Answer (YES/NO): YES